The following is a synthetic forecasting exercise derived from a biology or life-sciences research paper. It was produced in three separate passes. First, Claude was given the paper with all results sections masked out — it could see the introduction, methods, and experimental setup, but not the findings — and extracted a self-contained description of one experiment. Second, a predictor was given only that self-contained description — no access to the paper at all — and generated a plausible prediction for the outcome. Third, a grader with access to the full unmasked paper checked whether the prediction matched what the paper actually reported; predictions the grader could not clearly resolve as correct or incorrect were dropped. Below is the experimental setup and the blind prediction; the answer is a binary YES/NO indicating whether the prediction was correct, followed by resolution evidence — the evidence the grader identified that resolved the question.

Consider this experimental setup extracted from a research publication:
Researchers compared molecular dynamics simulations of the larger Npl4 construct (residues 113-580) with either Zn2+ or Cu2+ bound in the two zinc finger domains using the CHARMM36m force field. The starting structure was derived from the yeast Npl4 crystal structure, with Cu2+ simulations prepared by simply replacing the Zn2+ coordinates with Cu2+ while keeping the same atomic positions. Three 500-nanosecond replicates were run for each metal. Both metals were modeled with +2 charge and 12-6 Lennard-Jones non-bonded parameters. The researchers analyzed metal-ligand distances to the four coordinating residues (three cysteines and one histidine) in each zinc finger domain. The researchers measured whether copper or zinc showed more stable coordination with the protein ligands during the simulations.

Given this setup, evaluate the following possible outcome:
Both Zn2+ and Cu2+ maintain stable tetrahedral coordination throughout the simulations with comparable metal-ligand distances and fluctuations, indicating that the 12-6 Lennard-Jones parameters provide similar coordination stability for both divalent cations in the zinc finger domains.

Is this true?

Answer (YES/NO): NO